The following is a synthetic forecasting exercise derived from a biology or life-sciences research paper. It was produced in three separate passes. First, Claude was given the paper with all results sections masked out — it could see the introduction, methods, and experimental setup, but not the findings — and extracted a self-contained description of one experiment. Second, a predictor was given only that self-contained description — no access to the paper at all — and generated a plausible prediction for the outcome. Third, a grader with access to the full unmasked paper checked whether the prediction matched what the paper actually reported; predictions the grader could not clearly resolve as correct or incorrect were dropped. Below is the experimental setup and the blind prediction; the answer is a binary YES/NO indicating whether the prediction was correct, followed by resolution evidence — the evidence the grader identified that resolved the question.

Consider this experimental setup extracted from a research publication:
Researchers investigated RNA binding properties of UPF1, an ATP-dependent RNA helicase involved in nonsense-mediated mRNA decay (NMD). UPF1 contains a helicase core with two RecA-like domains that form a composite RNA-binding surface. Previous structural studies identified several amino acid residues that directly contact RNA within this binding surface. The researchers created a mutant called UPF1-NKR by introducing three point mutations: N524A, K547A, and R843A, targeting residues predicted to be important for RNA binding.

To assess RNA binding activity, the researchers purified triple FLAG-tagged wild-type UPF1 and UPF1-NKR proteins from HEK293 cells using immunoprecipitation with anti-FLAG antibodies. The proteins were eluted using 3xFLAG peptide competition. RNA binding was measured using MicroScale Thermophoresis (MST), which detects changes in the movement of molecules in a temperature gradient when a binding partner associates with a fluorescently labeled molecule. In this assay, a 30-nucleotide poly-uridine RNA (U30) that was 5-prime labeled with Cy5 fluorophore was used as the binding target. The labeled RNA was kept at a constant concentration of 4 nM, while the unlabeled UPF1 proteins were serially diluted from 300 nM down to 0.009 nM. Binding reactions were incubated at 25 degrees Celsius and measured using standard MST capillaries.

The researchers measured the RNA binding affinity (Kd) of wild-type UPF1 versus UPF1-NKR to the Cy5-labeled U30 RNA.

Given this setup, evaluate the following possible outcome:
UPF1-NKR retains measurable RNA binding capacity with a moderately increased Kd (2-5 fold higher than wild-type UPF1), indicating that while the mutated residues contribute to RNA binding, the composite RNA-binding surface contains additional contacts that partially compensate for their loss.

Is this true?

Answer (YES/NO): NO